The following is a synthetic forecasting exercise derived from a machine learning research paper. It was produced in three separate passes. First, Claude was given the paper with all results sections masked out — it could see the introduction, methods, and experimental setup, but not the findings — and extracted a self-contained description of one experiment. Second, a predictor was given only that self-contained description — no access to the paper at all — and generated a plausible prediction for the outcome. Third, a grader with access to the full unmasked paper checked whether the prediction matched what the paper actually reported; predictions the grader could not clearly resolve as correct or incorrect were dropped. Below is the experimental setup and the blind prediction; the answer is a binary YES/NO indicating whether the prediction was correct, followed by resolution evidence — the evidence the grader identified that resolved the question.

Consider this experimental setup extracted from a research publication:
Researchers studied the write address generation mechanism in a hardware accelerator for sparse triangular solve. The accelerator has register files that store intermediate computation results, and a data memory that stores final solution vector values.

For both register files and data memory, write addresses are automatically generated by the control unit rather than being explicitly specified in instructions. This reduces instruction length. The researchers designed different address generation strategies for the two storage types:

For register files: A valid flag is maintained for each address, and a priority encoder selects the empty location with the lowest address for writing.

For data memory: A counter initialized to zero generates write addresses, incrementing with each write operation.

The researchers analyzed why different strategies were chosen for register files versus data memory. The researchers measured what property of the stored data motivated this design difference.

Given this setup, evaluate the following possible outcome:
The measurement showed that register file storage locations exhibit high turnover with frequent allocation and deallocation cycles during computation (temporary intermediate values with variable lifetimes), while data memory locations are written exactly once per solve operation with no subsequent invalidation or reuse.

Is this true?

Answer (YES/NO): YES